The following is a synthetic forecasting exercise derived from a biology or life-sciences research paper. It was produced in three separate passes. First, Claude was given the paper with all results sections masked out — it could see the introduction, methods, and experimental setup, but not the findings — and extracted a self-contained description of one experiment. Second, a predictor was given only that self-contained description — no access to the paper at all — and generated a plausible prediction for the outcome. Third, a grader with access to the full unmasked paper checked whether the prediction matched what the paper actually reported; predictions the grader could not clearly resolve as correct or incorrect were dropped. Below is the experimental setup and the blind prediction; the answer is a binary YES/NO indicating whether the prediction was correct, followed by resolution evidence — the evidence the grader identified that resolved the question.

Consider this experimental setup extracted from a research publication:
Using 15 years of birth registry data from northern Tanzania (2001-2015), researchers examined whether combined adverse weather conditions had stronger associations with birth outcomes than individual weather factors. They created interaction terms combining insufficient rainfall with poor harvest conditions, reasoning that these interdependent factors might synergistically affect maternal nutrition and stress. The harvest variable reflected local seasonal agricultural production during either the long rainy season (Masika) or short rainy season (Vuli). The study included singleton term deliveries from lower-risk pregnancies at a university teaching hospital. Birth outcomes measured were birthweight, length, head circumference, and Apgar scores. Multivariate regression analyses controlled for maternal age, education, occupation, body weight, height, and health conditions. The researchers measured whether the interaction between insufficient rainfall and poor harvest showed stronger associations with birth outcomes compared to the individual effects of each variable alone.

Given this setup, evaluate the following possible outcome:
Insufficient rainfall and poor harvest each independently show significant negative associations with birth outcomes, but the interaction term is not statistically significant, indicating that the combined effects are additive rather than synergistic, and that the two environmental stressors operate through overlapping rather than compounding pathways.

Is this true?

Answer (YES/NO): NO